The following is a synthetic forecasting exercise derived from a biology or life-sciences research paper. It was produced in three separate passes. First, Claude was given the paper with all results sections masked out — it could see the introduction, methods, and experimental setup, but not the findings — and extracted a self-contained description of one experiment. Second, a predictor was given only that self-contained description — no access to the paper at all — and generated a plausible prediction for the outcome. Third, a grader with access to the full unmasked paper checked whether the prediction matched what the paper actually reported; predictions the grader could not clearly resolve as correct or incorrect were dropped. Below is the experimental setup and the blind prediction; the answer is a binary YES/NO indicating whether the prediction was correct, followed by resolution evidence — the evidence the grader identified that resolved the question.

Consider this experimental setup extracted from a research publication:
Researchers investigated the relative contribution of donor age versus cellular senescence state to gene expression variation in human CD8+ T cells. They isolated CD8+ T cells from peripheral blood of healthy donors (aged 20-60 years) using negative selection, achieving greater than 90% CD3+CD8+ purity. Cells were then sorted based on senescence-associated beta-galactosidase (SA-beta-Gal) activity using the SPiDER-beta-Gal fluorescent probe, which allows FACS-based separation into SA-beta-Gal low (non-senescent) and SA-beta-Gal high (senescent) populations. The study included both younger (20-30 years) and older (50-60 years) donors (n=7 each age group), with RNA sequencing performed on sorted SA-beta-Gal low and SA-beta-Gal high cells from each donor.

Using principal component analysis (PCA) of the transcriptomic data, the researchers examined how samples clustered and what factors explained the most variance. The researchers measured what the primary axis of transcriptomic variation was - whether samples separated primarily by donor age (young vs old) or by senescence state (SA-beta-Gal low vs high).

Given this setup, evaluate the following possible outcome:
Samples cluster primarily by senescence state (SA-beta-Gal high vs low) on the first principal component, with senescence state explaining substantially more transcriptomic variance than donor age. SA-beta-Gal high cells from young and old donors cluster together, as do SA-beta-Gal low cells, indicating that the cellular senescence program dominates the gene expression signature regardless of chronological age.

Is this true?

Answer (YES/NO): YES